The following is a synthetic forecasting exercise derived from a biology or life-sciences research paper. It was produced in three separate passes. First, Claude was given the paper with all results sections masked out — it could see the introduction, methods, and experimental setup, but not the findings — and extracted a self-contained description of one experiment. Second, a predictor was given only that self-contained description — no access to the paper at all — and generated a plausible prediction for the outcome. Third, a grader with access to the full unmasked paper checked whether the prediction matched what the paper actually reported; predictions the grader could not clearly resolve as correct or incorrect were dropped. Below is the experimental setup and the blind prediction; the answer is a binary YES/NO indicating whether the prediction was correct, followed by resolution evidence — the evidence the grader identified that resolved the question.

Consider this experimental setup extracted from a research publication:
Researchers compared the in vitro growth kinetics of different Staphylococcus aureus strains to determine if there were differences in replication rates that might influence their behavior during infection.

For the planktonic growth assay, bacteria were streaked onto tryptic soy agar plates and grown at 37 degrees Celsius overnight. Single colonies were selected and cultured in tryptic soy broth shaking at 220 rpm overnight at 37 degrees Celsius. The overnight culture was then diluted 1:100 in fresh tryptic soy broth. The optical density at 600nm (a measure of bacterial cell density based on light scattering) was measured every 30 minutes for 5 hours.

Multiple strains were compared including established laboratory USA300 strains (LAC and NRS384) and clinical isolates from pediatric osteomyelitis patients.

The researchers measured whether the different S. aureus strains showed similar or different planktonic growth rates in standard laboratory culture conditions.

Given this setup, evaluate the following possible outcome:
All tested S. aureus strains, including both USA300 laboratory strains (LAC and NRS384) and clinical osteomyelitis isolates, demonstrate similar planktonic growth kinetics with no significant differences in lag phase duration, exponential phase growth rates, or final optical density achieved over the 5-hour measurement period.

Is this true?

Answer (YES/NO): NO